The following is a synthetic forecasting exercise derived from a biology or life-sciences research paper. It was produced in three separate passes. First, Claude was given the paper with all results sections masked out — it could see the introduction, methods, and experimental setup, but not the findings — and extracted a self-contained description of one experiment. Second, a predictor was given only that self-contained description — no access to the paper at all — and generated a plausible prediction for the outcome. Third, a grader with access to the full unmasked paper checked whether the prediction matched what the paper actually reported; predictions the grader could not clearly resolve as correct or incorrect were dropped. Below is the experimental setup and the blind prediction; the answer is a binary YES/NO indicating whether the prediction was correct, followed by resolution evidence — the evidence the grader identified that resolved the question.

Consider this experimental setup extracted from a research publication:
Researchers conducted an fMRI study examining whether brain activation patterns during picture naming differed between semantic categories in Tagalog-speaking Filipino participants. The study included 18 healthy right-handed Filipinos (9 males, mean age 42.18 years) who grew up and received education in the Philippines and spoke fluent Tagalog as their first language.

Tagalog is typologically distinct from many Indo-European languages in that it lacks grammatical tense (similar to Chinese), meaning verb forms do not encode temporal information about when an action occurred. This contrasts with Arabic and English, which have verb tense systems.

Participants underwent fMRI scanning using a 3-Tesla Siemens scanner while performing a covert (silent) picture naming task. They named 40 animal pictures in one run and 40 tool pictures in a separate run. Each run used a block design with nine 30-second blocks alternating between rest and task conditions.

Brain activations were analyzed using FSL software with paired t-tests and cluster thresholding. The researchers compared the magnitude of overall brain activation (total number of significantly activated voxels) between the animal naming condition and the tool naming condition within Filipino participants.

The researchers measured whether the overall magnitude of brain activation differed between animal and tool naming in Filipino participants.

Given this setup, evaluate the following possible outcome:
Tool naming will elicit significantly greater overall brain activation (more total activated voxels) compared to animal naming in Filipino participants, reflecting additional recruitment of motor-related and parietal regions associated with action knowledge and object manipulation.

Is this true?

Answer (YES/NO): NO